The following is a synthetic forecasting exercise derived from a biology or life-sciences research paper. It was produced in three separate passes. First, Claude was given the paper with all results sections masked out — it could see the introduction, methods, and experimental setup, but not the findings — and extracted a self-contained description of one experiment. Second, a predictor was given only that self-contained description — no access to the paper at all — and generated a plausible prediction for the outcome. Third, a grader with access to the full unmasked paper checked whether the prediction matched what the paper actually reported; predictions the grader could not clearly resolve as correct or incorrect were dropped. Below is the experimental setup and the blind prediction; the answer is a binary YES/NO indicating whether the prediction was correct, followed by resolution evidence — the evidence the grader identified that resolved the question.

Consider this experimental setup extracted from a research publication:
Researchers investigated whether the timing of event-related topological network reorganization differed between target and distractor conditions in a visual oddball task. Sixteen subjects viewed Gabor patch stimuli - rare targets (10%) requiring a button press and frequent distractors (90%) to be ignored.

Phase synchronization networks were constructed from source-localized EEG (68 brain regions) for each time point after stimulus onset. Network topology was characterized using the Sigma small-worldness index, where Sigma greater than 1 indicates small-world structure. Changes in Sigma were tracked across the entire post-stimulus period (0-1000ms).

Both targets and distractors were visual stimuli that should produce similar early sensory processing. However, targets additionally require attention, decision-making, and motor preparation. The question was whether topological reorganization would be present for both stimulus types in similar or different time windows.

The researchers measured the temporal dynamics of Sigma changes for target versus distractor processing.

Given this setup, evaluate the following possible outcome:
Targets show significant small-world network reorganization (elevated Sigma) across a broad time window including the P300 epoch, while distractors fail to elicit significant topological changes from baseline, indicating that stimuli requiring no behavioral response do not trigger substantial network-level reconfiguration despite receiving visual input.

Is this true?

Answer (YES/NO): NO